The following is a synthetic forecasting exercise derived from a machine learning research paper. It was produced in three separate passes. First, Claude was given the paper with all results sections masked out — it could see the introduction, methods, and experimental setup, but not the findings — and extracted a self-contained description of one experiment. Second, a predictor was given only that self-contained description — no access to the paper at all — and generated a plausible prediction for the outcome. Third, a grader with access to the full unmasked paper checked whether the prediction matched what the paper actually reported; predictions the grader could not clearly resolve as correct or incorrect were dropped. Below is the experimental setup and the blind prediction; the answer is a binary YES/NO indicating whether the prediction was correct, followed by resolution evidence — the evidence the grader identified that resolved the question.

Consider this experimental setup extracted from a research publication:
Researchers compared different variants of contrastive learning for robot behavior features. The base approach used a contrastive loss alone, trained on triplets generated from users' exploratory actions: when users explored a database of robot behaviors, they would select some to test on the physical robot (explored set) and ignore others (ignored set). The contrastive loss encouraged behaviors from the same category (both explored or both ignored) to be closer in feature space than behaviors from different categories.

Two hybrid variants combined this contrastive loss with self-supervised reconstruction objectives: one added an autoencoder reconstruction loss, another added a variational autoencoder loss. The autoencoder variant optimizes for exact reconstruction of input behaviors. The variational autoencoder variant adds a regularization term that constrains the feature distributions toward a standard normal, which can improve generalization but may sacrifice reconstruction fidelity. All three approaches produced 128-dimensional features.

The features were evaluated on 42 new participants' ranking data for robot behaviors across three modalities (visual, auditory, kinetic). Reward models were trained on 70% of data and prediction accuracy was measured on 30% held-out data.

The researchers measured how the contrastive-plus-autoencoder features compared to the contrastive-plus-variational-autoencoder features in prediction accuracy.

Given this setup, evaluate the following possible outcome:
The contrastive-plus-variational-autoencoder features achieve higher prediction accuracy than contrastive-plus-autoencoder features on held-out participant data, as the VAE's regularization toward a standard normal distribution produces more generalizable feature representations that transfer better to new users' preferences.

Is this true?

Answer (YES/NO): NO